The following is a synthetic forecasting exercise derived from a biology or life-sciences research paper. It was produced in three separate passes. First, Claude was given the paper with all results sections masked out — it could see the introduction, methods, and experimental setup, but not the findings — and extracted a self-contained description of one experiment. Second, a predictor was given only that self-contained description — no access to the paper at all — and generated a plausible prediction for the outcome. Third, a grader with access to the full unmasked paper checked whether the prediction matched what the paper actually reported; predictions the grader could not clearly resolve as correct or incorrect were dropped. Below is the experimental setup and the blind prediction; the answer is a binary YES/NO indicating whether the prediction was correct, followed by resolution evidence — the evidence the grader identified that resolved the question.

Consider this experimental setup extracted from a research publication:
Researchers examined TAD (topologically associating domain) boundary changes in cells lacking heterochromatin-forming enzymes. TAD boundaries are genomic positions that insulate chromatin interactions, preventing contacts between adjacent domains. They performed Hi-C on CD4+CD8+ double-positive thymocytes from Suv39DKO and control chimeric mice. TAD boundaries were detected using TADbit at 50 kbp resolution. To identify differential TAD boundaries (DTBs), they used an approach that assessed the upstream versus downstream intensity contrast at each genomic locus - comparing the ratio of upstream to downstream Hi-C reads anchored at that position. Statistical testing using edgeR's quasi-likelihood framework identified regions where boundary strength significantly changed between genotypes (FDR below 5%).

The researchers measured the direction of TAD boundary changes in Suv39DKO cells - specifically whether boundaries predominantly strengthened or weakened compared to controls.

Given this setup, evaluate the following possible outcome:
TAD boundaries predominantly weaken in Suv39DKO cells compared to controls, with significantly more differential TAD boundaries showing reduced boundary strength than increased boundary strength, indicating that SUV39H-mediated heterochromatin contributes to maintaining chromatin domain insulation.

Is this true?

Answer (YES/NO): YES